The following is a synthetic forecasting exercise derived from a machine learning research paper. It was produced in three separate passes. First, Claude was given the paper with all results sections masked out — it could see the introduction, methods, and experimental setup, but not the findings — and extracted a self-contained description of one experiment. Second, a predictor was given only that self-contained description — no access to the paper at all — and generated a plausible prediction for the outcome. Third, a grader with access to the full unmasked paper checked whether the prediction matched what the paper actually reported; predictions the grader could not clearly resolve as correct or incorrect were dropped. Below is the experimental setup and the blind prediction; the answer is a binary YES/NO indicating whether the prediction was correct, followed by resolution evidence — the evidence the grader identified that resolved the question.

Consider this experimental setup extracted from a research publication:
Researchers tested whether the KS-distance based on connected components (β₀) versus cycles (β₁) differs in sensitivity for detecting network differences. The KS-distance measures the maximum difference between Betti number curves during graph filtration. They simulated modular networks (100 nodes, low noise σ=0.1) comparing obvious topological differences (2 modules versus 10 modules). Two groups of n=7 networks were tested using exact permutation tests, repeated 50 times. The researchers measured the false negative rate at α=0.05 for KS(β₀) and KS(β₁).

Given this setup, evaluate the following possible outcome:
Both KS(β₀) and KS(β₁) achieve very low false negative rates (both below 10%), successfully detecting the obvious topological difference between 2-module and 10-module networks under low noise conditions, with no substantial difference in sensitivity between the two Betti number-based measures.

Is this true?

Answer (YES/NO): YES